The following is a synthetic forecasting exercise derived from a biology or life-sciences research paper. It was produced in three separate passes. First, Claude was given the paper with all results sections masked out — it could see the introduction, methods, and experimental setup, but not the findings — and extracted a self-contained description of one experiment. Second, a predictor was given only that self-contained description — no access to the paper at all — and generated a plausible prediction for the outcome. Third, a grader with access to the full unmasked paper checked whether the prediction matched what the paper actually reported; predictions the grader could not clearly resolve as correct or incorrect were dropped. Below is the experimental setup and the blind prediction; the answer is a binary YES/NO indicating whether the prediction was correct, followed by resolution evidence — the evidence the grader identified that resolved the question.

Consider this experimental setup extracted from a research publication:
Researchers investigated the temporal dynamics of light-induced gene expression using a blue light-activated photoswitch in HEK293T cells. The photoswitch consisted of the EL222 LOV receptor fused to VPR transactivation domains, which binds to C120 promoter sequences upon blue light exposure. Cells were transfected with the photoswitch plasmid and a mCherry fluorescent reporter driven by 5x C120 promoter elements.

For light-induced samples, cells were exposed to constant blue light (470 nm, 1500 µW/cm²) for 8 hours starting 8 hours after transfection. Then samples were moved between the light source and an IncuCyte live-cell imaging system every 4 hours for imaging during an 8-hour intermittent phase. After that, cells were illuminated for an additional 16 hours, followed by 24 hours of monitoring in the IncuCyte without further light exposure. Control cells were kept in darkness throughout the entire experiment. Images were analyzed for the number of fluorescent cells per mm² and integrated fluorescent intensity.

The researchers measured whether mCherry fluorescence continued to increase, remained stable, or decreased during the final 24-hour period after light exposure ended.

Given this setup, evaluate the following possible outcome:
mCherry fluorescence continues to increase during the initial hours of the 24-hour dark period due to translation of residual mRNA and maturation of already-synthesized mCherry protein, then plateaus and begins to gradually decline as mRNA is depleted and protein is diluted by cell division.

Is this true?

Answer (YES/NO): NO